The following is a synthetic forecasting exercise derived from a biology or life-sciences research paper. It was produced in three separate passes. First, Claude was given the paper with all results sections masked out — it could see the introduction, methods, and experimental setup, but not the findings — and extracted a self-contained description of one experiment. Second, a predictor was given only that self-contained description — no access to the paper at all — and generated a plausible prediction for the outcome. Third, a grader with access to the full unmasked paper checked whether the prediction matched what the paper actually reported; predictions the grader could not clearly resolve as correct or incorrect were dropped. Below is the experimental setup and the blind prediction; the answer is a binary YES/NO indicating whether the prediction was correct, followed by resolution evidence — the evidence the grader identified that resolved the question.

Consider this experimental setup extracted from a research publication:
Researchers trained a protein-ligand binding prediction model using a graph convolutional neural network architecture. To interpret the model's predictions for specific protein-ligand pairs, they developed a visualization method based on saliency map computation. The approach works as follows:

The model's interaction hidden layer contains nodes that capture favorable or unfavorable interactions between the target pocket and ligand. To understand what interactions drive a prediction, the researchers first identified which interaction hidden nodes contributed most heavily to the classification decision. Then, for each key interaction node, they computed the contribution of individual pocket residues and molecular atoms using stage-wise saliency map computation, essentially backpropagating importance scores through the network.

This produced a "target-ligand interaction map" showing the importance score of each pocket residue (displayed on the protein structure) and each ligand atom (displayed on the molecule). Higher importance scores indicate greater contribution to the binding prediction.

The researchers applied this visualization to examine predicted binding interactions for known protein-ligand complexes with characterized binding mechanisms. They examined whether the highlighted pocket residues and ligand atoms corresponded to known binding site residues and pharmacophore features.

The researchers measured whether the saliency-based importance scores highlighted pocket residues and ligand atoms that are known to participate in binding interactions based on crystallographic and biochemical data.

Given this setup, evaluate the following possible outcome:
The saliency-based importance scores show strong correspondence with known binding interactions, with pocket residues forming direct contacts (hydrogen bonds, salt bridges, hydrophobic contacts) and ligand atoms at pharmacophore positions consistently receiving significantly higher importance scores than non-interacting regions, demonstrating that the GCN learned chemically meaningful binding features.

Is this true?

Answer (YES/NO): YES